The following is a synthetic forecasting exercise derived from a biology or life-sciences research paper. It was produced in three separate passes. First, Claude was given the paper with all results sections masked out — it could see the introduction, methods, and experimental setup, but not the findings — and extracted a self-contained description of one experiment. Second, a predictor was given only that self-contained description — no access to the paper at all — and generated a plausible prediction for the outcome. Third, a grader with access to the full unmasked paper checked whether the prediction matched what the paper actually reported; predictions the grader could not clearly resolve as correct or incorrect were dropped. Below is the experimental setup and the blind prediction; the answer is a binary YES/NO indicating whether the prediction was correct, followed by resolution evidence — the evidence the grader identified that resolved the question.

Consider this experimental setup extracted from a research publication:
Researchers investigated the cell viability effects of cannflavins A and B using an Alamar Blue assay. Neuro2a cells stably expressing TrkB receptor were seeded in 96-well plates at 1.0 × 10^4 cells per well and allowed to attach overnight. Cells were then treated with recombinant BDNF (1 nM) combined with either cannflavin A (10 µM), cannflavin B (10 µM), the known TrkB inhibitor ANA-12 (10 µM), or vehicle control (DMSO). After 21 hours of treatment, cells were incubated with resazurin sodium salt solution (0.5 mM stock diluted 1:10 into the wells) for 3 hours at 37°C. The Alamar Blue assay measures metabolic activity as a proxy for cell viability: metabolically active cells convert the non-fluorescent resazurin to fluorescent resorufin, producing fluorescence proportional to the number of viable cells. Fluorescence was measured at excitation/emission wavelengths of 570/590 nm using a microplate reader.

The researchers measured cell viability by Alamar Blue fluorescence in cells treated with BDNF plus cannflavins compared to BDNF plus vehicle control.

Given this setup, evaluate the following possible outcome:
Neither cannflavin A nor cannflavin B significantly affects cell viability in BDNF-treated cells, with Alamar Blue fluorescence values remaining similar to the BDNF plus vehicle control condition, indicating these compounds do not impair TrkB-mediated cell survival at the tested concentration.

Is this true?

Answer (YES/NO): YES